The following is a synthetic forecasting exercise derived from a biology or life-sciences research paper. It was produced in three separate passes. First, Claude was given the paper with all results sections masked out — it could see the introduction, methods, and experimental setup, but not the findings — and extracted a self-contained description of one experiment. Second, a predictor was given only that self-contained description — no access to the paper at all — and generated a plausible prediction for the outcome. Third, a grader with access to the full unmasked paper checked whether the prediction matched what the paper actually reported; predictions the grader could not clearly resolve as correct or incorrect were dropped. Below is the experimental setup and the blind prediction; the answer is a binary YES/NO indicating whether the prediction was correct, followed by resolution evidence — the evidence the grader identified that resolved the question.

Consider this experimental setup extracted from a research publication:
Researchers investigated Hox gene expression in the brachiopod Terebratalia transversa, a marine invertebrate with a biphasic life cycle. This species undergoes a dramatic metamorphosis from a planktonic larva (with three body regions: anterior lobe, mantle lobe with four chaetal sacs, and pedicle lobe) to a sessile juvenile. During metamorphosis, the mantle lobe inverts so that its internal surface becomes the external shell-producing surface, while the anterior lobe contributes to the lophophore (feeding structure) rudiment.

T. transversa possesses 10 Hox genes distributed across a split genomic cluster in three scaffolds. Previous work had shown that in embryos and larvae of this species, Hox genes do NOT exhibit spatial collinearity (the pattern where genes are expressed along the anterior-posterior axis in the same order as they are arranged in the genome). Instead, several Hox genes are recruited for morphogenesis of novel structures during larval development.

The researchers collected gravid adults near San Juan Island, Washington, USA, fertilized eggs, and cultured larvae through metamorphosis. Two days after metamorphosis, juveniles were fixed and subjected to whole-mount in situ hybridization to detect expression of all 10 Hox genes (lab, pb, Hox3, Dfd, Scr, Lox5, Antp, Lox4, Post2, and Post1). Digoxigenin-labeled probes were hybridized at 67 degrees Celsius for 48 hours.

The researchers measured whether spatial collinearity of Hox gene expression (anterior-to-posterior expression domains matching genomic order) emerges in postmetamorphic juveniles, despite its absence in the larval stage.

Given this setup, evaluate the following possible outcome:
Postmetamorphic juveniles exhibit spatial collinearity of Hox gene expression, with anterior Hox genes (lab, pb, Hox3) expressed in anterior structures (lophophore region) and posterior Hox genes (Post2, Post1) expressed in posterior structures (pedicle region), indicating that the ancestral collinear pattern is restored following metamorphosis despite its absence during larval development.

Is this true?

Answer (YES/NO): NO